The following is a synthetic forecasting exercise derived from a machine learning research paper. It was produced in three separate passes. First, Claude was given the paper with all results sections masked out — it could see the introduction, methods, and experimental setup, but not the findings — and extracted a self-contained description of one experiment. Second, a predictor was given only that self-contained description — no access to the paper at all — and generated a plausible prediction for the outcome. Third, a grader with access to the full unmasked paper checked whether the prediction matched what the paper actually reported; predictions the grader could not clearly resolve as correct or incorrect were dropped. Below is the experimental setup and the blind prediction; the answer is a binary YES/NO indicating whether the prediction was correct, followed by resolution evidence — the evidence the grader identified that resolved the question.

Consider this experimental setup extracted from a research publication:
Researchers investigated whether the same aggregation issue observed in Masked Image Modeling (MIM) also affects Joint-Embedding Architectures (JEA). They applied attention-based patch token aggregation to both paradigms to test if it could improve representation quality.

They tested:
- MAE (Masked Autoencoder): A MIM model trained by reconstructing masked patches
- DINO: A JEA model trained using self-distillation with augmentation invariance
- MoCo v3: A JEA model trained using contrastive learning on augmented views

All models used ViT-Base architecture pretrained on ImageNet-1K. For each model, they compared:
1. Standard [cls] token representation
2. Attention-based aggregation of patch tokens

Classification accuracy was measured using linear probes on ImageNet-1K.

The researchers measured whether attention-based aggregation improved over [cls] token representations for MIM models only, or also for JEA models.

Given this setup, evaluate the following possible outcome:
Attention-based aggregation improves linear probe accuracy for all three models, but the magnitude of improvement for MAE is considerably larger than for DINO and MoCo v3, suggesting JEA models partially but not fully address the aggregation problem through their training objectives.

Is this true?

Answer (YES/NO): NO